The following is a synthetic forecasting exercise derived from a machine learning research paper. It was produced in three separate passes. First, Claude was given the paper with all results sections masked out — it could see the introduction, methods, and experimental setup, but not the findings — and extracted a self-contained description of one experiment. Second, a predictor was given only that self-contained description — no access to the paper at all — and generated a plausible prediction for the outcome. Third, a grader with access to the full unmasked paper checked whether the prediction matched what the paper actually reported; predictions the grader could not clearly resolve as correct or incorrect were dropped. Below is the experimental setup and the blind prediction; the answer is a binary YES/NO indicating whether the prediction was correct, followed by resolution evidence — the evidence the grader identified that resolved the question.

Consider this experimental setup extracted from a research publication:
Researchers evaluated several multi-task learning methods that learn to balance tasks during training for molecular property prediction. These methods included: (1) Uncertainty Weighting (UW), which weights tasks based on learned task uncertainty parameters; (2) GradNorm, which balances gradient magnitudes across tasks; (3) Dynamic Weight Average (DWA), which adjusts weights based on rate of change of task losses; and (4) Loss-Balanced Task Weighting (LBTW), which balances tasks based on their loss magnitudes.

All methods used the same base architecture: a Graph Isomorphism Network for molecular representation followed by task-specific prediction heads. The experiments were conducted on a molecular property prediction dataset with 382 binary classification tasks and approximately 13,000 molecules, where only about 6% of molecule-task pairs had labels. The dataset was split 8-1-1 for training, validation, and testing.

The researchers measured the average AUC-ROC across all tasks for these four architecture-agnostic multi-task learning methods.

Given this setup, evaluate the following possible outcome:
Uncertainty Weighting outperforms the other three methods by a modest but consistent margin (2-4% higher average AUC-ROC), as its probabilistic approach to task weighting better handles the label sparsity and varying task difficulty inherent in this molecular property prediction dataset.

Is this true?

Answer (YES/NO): NO